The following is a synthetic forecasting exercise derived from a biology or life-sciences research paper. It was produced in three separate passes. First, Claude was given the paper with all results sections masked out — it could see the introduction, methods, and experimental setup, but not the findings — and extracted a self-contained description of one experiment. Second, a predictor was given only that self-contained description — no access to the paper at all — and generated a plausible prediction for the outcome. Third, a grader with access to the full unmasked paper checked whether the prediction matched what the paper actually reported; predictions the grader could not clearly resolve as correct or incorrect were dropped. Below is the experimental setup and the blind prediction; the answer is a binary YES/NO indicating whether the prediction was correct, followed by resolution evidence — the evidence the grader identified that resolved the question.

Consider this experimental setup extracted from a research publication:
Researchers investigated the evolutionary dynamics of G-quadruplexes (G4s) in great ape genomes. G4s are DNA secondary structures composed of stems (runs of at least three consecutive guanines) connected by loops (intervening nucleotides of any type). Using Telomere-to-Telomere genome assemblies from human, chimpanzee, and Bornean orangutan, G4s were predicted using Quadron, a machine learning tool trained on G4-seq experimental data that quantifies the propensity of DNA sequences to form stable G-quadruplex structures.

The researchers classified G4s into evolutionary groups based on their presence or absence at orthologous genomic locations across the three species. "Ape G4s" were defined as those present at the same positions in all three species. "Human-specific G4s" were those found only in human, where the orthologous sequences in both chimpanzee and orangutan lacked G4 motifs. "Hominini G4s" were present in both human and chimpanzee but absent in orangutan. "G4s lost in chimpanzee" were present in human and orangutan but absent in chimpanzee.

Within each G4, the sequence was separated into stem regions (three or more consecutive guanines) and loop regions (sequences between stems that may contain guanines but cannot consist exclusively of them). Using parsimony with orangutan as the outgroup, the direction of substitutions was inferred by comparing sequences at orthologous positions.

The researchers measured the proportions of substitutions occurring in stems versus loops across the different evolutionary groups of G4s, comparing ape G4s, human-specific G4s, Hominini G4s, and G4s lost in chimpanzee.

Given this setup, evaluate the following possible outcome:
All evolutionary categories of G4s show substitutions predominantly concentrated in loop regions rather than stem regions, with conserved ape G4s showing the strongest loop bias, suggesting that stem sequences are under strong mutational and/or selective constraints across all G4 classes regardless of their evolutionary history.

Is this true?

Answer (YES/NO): NO